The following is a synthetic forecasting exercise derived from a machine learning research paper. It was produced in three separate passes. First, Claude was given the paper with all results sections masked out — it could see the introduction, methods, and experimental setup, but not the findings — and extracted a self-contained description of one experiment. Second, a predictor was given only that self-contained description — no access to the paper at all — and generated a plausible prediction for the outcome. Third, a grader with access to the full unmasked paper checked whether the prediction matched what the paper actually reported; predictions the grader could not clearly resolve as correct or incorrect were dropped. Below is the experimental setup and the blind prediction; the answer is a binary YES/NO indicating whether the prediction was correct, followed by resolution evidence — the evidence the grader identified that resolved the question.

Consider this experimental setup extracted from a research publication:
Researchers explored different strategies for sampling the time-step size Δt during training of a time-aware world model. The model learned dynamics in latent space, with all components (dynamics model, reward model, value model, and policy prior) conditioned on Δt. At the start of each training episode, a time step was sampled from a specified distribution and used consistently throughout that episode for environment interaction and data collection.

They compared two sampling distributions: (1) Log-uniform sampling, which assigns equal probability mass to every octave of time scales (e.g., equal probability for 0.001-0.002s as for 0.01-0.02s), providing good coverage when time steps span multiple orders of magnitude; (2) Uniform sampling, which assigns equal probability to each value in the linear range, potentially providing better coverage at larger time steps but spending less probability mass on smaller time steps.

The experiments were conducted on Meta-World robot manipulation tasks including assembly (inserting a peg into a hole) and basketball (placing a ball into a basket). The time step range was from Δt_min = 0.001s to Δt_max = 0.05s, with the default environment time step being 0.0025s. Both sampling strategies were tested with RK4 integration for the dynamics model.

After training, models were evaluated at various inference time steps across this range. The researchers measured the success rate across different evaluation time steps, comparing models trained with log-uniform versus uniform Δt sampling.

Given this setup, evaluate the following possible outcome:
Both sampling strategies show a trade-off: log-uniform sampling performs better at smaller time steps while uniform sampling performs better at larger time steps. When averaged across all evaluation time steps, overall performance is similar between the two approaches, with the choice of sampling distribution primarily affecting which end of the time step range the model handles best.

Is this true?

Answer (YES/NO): NO